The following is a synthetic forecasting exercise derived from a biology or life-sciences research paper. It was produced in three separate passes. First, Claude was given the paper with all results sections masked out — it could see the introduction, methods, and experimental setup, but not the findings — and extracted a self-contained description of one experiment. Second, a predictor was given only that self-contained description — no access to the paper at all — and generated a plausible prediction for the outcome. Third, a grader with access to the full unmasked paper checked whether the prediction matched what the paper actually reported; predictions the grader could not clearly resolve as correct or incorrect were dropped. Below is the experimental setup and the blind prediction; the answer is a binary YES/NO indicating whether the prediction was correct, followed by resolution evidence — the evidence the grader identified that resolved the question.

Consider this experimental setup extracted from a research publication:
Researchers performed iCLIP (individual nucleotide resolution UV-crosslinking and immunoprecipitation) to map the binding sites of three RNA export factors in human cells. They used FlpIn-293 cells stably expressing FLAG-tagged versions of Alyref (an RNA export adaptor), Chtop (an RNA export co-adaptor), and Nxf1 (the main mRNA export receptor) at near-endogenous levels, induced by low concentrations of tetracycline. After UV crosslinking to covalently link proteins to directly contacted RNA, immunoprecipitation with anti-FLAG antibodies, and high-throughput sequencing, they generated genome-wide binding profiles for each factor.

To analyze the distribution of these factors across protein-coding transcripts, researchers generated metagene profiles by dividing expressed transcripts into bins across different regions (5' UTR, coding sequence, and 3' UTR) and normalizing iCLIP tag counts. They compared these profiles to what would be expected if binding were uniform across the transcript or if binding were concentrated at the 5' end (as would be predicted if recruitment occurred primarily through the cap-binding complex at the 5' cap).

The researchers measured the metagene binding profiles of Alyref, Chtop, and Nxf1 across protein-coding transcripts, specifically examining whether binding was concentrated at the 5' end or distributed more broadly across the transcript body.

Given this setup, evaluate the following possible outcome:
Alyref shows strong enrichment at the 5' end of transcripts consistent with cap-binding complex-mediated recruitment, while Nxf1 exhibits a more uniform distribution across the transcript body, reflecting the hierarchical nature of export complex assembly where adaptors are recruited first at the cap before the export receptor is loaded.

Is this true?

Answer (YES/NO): YES